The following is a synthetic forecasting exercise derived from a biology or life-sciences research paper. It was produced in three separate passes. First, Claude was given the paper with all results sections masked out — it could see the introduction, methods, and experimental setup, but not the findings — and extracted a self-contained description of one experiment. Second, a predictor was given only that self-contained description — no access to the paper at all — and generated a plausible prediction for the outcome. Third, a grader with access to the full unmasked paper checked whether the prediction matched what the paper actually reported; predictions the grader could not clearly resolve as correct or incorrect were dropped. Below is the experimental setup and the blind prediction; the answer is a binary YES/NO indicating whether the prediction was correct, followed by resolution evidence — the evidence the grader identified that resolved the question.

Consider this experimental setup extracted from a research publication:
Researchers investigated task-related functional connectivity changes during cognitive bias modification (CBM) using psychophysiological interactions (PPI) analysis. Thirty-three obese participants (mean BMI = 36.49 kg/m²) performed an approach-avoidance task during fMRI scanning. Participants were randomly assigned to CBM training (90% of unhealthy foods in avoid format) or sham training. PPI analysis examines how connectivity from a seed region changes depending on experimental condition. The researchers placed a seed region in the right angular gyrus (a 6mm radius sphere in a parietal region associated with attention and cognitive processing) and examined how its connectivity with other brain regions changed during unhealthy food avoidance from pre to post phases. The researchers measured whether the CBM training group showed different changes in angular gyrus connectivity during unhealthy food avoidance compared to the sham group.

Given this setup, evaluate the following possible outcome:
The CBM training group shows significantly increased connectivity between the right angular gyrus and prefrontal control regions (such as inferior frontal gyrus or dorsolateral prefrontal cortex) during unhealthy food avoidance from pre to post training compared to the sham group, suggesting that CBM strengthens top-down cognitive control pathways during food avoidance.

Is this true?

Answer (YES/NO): YES